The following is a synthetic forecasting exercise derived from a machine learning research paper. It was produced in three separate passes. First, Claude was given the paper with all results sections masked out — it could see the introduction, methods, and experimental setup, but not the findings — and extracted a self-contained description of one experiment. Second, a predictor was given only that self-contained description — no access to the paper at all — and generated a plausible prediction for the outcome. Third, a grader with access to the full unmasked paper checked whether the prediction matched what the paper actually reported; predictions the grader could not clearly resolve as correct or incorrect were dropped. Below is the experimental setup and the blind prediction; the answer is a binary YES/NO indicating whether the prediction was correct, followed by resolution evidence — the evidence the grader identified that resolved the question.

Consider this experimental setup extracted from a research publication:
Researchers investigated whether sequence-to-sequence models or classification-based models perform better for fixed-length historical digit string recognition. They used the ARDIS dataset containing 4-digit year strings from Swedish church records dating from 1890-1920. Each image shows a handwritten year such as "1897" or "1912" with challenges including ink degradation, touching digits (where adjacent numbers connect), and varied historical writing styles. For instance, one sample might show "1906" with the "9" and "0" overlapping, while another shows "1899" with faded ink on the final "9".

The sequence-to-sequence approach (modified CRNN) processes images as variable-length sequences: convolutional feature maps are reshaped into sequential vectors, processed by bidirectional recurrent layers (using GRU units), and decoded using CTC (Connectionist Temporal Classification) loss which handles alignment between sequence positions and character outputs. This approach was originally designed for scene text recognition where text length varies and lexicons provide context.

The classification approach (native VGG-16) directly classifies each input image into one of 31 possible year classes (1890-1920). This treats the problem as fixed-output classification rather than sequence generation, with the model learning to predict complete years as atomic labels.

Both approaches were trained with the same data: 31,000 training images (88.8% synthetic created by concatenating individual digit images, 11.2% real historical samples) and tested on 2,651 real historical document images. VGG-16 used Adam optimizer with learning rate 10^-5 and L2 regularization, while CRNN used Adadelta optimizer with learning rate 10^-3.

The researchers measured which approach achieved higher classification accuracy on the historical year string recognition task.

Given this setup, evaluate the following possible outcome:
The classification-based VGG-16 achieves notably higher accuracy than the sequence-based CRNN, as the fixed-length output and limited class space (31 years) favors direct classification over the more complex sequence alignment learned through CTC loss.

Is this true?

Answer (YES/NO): NO